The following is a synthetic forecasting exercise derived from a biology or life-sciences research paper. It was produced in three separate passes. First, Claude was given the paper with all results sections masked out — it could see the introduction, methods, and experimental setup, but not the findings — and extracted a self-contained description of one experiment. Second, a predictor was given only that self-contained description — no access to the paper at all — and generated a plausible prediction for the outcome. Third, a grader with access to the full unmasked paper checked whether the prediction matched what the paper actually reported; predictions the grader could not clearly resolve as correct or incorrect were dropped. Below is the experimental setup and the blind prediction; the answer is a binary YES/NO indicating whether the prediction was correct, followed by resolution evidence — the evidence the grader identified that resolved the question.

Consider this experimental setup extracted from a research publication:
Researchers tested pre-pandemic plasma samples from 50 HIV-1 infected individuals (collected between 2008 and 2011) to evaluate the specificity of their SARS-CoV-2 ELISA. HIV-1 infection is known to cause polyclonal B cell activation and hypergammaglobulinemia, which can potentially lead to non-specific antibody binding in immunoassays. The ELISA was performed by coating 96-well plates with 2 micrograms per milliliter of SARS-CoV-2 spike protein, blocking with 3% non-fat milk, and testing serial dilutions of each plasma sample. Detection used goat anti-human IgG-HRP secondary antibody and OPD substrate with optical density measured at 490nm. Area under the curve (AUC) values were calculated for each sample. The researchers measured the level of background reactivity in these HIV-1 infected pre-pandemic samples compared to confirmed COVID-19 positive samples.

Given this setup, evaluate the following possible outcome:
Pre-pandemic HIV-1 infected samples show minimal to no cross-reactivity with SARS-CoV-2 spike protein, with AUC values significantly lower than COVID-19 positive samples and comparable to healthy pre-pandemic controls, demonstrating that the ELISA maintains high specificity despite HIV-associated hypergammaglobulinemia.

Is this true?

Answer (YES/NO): YES